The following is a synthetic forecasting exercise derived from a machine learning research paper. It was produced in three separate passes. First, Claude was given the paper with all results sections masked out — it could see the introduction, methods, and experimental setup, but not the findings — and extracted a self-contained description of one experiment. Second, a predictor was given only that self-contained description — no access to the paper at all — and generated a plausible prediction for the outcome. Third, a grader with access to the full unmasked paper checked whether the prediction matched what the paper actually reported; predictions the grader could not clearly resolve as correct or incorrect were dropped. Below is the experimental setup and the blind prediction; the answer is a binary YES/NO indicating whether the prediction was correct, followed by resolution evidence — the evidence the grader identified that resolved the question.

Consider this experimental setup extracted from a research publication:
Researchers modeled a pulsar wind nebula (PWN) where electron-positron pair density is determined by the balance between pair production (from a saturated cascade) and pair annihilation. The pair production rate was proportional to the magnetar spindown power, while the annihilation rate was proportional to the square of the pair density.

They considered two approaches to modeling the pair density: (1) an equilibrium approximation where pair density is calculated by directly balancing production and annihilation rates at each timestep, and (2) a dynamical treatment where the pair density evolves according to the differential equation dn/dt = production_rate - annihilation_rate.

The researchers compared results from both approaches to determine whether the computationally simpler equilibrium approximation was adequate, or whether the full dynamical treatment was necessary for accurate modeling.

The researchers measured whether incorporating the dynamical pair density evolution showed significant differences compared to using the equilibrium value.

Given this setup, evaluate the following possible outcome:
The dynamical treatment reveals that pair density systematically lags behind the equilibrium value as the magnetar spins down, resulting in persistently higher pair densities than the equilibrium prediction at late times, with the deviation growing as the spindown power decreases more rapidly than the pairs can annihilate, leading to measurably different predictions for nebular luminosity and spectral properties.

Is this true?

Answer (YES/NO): NO